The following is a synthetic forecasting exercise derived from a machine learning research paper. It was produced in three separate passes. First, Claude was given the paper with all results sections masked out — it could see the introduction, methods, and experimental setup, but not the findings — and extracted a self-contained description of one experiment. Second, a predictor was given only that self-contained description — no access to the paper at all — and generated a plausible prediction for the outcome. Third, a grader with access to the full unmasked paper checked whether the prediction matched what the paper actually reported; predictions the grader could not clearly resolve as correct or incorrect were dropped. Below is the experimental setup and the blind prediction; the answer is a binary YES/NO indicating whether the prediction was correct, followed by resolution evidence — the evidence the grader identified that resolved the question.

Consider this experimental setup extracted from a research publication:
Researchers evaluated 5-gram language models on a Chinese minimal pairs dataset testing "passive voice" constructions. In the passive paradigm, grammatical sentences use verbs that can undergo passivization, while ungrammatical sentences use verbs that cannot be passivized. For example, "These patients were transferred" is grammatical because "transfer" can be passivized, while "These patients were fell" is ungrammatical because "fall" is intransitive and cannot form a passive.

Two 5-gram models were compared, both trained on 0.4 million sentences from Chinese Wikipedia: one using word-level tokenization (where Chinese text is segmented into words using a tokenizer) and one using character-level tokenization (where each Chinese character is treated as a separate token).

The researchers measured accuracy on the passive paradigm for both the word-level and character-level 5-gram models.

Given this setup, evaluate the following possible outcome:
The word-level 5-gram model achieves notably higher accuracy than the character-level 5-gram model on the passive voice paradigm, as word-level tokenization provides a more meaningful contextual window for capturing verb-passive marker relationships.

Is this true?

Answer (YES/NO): YES